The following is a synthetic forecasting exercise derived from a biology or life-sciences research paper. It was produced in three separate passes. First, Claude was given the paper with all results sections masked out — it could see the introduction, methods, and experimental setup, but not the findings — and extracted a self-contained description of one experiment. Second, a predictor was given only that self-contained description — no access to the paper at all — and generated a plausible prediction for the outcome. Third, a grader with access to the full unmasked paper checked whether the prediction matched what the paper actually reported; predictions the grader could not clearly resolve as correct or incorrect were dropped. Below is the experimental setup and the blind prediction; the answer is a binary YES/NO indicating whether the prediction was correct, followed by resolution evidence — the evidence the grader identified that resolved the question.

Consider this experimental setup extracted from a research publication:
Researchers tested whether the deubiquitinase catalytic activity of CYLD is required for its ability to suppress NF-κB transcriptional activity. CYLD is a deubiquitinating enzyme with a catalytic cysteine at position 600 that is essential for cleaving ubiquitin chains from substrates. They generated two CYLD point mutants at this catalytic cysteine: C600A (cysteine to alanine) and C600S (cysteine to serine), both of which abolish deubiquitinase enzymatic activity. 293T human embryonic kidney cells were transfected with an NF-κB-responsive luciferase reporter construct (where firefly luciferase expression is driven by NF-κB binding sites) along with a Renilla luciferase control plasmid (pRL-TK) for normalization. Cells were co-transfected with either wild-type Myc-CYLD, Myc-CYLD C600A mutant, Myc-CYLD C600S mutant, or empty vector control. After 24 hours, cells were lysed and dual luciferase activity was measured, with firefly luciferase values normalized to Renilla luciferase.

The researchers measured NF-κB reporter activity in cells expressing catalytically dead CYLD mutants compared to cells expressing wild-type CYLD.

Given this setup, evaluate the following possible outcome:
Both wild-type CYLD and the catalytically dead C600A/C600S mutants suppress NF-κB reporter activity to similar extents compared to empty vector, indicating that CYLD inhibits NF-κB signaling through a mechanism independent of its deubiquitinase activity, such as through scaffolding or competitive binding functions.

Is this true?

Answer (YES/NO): NO